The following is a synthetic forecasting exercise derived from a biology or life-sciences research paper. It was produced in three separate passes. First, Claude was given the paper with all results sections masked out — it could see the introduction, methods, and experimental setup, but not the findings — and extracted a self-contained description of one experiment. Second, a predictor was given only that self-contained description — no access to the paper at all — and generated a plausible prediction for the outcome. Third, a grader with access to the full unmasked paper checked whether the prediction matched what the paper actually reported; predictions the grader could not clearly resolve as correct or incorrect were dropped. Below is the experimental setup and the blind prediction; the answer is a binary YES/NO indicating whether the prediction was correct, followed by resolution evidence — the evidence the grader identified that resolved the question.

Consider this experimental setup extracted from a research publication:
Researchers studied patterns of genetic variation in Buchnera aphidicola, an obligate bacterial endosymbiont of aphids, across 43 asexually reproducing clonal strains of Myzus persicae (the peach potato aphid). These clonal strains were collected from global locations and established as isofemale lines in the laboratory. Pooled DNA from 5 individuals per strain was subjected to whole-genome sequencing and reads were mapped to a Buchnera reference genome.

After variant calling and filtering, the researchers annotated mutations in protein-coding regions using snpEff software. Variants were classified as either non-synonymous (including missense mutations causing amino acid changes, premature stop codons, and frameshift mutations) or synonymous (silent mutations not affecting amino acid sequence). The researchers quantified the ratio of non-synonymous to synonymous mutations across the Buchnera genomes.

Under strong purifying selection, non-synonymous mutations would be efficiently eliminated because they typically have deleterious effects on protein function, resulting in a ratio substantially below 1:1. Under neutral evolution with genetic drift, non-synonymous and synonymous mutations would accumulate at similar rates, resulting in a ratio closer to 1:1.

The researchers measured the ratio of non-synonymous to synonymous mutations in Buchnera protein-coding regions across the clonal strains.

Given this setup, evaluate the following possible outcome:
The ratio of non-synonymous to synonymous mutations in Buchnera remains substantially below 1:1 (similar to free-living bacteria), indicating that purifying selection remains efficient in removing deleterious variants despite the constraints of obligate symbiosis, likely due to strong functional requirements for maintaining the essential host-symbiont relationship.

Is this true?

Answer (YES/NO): NO